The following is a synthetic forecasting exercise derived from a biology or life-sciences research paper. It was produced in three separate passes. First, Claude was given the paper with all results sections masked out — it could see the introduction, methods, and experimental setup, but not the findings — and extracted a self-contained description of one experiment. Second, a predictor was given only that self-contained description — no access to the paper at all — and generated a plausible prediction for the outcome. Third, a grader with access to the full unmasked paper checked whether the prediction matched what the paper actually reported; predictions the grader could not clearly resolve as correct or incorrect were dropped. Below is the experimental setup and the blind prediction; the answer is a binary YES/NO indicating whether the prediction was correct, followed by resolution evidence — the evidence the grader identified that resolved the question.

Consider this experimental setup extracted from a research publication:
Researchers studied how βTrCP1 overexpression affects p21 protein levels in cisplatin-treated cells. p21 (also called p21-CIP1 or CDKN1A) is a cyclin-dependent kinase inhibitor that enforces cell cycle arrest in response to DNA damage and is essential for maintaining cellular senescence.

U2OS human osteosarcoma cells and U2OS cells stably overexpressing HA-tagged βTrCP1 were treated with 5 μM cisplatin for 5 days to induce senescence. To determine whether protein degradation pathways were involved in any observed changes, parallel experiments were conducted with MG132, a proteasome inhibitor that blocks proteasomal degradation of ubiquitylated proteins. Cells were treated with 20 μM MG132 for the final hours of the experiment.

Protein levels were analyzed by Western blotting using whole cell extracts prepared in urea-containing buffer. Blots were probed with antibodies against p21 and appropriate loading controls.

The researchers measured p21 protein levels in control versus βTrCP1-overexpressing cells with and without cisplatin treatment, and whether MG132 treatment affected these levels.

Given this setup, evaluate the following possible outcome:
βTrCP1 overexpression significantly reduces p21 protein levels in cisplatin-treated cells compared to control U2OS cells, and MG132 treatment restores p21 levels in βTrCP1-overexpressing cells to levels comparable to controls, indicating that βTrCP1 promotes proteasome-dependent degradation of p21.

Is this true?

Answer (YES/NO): YES